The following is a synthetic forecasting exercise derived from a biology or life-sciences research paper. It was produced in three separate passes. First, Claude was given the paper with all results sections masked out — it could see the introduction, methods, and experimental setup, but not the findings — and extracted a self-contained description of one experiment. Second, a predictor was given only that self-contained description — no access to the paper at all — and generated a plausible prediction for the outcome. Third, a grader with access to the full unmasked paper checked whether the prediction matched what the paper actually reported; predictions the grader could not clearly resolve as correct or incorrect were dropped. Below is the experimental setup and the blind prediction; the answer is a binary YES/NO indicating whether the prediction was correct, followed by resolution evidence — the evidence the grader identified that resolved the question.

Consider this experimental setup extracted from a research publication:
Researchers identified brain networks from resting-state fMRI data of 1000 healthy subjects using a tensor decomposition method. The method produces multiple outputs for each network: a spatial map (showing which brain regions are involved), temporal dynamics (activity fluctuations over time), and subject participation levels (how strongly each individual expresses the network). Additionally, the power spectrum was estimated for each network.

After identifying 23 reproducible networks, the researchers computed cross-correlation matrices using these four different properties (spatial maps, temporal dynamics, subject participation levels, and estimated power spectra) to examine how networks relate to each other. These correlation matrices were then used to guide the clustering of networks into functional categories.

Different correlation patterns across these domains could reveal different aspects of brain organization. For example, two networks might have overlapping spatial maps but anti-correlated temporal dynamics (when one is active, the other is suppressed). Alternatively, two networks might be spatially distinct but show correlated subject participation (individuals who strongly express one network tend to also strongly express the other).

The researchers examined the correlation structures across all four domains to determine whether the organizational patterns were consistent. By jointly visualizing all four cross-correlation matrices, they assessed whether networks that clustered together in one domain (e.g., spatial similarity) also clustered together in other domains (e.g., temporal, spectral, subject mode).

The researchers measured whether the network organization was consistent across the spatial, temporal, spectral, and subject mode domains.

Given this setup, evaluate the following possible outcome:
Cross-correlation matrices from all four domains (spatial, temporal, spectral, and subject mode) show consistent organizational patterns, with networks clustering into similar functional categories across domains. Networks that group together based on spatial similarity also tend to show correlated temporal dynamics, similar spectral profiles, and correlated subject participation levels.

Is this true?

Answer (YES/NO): NO